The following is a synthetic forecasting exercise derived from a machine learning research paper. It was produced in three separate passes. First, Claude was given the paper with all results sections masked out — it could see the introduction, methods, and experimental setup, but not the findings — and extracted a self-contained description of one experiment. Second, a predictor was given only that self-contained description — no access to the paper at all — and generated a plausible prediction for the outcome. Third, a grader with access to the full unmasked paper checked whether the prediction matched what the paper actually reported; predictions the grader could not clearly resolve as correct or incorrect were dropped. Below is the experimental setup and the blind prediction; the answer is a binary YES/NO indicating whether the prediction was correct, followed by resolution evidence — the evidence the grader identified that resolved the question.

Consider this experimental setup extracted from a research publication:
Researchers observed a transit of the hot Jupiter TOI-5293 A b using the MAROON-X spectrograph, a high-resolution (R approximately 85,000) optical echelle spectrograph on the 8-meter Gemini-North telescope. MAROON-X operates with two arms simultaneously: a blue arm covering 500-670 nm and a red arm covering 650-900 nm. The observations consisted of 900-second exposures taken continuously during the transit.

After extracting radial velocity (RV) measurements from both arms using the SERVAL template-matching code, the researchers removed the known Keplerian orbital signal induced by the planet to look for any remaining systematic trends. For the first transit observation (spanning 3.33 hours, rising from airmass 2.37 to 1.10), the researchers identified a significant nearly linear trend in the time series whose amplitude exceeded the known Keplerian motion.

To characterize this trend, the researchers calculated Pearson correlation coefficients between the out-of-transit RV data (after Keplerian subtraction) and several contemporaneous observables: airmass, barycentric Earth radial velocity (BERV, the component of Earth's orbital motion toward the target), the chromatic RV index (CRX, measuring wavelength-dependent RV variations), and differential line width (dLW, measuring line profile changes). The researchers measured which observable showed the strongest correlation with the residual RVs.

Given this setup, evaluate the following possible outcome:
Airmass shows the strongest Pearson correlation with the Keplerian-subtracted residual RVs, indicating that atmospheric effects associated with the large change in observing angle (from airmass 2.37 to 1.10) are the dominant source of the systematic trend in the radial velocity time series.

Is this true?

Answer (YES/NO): NO